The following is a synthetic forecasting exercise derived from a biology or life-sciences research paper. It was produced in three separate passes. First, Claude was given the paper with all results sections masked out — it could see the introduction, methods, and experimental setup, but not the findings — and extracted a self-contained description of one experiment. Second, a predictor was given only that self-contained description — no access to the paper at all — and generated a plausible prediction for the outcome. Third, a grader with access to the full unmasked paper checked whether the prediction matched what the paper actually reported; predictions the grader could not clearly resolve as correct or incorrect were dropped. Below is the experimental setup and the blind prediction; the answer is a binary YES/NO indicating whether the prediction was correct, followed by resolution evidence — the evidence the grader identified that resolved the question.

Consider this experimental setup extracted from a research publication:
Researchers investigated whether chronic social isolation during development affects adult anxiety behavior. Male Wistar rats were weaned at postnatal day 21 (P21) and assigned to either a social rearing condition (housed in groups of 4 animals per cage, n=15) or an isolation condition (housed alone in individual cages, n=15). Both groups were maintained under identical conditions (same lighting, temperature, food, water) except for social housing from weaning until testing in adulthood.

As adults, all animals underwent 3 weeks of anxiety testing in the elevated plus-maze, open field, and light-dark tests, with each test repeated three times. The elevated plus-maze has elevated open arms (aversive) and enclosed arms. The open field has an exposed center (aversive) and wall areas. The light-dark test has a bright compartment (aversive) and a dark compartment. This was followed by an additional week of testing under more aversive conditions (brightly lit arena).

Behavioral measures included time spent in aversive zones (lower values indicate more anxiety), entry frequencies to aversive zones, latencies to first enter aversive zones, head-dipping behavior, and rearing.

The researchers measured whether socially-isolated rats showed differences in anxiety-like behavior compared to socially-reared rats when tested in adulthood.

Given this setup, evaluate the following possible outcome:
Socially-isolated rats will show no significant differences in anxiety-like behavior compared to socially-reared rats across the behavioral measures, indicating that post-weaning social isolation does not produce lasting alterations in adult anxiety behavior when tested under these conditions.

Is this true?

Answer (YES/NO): NO